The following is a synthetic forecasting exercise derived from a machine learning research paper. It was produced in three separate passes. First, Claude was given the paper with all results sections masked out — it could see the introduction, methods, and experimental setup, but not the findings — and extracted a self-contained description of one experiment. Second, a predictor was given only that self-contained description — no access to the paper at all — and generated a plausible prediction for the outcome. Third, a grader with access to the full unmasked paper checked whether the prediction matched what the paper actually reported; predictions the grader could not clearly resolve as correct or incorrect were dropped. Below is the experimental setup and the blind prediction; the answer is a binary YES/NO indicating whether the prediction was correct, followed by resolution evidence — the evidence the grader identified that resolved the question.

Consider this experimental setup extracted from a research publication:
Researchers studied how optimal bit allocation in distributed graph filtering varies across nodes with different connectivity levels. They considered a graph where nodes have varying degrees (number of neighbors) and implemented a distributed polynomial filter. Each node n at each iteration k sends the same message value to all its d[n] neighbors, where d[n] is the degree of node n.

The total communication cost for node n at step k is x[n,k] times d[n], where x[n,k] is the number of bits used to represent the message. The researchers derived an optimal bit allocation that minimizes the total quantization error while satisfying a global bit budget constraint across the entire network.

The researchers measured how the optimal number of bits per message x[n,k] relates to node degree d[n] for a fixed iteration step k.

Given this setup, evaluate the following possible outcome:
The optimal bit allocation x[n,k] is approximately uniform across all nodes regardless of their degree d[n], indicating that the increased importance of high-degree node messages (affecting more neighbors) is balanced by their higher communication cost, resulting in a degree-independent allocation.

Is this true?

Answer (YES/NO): NO